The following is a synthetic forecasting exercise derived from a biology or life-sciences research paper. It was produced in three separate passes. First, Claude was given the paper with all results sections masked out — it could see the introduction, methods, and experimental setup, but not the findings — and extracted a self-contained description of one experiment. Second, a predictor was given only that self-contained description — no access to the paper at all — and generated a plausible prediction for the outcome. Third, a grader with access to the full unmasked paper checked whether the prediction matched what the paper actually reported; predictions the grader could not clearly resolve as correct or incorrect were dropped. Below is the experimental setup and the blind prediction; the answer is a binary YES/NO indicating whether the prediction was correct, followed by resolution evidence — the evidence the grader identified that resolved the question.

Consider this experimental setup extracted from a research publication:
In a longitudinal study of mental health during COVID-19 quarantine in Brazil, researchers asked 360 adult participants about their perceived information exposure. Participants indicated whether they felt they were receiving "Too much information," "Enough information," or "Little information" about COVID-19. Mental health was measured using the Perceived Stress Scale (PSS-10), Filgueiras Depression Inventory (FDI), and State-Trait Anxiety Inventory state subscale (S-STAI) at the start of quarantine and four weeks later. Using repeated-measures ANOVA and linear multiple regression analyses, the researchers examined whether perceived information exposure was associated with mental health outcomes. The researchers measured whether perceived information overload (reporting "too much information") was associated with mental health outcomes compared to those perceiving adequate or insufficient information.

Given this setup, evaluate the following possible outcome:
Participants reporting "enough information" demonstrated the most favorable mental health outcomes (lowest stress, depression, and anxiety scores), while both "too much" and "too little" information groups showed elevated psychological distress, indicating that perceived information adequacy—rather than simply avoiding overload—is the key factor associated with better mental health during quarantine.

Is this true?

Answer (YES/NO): NO